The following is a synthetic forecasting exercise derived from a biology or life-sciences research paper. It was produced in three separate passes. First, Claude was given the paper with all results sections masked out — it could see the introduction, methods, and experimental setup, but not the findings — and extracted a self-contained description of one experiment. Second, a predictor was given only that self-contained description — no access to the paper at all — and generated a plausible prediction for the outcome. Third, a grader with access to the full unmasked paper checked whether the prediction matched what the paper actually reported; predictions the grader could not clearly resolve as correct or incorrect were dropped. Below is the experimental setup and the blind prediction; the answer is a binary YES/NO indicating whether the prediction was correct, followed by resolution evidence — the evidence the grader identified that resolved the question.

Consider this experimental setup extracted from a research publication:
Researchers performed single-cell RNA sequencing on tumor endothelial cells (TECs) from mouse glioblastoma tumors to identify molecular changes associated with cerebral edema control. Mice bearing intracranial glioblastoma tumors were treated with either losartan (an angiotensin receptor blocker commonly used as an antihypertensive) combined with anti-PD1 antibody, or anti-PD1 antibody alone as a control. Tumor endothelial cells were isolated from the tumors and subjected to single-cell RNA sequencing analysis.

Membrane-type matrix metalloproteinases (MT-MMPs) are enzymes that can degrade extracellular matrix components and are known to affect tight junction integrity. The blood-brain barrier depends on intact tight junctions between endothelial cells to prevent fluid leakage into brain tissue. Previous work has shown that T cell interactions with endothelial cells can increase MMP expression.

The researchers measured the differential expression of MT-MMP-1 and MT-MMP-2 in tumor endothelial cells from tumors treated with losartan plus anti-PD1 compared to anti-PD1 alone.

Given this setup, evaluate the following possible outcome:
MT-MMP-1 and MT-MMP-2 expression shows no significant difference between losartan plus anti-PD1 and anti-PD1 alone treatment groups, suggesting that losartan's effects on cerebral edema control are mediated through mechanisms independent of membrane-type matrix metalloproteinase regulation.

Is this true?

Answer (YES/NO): NO